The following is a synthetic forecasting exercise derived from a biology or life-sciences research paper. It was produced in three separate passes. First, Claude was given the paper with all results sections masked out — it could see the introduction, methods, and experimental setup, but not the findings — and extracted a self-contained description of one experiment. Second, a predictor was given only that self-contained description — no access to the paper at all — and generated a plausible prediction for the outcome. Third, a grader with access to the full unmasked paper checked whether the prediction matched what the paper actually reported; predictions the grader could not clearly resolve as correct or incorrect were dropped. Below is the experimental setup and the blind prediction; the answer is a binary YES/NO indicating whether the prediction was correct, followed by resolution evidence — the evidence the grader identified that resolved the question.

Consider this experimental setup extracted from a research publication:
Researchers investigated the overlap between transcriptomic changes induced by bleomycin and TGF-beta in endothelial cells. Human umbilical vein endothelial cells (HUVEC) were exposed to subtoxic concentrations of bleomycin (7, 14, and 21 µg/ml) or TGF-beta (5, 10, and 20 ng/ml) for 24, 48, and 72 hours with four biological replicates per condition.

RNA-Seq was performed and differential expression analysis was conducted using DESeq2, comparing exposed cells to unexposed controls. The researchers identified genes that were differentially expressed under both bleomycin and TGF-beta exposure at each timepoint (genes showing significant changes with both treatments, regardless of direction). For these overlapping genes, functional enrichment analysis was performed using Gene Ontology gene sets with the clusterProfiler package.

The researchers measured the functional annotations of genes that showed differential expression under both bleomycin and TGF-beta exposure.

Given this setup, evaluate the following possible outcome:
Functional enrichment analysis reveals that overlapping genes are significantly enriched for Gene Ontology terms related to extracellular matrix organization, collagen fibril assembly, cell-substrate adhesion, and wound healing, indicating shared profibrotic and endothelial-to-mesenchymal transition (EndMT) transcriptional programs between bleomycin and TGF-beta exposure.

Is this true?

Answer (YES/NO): NO